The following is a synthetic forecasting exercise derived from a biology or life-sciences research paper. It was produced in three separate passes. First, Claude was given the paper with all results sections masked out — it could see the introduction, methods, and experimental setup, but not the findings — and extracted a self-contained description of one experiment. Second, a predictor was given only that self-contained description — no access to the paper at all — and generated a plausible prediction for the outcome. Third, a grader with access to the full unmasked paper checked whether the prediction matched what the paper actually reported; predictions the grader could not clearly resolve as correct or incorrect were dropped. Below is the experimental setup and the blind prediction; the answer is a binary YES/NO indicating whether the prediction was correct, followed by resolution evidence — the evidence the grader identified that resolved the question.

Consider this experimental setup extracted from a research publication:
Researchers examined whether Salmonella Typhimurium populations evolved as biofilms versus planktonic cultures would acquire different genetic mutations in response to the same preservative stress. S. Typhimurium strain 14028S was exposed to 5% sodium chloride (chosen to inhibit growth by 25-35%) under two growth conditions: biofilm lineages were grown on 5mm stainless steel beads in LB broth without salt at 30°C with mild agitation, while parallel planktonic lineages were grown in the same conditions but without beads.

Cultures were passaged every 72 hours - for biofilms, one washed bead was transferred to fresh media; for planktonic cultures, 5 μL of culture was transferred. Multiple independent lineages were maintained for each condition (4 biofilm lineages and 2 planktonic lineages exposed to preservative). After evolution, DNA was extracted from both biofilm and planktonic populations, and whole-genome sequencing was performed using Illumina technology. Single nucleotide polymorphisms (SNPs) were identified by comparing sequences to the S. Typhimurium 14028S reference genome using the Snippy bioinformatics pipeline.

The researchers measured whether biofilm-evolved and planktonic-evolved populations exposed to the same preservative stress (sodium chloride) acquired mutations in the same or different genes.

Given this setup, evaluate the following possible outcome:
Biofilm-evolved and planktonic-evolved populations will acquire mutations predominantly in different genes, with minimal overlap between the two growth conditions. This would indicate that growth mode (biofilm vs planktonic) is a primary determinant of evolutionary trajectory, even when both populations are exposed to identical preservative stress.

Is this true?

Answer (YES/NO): YES